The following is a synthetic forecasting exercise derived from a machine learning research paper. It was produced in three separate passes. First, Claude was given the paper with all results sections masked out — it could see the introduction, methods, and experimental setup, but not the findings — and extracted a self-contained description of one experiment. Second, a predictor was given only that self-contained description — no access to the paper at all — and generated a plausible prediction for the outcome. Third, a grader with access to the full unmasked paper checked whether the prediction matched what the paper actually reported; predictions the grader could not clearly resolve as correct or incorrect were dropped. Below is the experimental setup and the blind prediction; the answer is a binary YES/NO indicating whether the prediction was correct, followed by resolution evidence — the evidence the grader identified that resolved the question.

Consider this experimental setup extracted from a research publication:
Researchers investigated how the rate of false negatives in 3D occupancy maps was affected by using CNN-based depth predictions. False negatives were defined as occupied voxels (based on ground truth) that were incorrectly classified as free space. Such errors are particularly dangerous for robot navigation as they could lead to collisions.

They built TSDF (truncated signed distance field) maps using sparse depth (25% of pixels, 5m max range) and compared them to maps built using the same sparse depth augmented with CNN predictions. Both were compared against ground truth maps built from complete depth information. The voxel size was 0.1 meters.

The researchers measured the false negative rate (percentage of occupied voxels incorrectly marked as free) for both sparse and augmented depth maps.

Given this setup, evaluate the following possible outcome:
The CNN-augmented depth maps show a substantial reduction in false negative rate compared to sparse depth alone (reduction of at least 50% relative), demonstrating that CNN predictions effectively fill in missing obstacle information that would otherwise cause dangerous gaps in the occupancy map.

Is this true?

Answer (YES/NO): NO